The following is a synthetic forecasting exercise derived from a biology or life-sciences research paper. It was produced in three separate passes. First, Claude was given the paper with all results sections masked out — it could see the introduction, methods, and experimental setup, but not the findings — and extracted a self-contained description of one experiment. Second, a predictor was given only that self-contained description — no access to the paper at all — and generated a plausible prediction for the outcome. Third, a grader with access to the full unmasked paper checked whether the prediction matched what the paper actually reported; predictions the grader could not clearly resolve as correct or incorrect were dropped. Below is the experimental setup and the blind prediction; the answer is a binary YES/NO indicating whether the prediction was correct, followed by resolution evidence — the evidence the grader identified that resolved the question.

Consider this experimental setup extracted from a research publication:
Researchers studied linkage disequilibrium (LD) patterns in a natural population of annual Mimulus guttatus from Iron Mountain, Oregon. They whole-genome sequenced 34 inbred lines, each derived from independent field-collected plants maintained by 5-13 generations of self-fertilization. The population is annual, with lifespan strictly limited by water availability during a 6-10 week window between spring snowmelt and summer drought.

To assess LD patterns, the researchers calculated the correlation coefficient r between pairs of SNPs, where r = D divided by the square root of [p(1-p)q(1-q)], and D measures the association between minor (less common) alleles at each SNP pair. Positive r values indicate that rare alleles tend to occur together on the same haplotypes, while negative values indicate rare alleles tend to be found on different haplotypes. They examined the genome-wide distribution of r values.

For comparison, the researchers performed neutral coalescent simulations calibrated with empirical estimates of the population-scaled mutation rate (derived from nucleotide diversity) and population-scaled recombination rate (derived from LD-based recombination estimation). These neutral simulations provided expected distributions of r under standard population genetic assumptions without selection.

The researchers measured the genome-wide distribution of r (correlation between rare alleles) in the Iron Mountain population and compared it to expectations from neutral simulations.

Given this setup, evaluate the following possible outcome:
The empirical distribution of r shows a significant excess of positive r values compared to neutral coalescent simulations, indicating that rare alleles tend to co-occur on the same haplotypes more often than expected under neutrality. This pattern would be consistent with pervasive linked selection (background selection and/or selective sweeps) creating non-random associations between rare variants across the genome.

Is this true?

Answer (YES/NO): NO